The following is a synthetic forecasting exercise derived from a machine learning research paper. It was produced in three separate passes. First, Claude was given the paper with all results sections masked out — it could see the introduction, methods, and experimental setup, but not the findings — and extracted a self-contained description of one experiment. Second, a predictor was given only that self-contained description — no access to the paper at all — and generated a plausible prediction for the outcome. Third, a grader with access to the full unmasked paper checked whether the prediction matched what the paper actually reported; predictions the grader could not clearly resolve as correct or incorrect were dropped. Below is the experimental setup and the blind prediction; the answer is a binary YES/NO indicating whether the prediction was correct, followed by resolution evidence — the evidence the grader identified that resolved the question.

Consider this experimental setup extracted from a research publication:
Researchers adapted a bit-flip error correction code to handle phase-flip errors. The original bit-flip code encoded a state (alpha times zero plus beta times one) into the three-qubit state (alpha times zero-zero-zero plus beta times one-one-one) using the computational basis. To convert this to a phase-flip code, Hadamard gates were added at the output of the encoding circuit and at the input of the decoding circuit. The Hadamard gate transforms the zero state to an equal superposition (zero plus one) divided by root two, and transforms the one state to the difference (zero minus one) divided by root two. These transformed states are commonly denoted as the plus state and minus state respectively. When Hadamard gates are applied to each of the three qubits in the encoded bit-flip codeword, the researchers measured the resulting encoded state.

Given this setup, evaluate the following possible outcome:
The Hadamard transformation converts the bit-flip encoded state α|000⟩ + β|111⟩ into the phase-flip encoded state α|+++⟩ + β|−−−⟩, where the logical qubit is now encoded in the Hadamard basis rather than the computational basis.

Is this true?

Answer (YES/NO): YES